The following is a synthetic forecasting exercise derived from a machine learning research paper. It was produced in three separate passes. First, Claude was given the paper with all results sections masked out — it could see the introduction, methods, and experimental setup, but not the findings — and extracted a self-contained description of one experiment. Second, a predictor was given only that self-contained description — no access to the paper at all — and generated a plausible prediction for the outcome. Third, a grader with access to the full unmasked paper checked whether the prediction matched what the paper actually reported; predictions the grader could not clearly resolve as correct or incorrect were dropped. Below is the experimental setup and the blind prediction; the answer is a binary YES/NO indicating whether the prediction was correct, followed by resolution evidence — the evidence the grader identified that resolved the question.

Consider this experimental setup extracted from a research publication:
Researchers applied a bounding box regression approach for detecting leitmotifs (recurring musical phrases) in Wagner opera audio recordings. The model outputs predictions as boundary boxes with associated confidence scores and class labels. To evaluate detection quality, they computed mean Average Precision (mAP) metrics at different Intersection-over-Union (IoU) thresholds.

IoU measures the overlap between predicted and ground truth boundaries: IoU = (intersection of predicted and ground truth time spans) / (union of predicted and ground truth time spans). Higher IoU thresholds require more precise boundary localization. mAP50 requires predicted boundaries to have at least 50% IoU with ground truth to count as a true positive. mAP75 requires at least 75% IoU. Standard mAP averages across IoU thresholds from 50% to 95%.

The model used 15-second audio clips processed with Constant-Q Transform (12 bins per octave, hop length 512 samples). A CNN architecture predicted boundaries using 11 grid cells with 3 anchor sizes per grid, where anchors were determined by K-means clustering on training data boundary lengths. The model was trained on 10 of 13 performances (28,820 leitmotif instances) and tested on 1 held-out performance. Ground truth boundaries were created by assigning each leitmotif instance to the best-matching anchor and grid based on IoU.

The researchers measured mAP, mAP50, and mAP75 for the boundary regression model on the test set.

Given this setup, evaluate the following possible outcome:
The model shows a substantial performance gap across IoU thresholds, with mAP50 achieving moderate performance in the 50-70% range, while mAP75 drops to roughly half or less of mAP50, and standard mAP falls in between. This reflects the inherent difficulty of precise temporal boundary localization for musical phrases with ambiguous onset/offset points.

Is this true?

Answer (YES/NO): NO